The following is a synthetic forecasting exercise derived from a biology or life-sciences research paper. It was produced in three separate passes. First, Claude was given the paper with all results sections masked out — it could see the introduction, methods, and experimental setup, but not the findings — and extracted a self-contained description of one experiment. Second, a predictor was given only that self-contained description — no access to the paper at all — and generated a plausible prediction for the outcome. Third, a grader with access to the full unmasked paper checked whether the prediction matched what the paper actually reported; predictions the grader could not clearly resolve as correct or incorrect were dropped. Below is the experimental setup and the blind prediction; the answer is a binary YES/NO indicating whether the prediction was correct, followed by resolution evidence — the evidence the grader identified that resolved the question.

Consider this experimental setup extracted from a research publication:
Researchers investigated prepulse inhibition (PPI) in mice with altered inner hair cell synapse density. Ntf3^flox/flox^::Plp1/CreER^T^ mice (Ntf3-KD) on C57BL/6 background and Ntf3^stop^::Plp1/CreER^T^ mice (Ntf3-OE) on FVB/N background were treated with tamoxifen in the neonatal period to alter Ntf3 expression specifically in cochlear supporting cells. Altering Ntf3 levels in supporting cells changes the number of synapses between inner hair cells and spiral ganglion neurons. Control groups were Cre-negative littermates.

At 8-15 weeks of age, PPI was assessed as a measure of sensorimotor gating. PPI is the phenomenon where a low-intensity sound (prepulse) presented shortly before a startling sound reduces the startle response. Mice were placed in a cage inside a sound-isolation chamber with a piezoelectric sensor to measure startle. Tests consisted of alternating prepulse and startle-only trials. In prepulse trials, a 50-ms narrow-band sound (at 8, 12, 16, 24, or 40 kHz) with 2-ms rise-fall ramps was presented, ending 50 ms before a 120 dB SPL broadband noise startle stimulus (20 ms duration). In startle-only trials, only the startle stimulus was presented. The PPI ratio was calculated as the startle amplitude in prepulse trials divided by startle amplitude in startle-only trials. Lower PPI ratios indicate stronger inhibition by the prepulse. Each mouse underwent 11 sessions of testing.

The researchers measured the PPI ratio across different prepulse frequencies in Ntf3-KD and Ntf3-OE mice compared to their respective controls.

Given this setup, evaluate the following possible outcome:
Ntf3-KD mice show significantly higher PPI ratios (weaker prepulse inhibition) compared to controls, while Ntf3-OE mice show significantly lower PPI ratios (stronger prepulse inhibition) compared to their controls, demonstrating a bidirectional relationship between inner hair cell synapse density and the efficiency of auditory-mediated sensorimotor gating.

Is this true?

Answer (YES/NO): NO